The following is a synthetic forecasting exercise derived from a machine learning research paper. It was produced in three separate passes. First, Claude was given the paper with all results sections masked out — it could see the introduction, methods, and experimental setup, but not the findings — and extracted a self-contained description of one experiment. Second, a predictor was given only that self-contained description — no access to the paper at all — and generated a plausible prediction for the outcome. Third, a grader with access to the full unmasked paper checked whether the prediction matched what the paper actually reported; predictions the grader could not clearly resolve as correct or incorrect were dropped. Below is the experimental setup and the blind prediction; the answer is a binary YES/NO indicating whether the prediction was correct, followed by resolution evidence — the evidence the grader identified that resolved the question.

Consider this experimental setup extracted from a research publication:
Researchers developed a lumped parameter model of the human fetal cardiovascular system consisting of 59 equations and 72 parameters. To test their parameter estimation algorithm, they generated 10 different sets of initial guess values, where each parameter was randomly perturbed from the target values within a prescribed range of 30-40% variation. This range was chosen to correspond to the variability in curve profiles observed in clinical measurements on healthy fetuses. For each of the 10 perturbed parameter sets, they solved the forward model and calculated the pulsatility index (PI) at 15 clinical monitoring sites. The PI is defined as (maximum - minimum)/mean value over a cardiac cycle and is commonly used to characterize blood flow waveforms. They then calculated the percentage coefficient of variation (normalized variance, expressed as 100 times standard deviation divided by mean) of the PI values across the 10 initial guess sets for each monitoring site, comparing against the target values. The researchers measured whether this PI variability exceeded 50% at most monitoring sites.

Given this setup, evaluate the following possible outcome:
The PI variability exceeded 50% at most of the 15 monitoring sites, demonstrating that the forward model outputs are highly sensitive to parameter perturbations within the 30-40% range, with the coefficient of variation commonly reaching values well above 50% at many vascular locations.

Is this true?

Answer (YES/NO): YES